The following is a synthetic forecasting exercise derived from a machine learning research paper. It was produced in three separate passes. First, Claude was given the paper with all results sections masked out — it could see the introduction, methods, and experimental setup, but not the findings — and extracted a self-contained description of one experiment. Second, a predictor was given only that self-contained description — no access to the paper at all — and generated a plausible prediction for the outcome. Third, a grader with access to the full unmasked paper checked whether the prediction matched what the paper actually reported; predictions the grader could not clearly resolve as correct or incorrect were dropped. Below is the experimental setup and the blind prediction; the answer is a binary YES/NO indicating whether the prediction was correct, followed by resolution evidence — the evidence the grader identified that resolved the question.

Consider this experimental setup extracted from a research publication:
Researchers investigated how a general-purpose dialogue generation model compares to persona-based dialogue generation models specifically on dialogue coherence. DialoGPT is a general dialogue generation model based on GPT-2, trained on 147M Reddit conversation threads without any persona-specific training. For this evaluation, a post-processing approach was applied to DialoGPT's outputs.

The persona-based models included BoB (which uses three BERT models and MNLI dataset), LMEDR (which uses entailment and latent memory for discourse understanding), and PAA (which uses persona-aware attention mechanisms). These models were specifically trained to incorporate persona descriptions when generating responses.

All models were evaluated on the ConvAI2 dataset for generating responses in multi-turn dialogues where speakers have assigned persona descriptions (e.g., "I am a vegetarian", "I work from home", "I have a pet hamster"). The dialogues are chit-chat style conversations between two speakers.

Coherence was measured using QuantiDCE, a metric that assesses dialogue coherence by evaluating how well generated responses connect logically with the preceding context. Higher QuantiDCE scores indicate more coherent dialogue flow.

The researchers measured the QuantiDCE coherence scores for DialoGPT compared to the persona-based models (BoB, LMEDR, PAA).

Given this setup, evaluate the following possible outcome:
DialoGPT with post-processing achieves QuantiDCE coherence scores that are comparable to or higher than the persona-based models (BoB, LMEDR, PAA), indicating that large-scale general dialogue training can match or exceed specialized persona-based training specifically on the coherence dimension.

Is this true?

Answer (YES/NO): YES